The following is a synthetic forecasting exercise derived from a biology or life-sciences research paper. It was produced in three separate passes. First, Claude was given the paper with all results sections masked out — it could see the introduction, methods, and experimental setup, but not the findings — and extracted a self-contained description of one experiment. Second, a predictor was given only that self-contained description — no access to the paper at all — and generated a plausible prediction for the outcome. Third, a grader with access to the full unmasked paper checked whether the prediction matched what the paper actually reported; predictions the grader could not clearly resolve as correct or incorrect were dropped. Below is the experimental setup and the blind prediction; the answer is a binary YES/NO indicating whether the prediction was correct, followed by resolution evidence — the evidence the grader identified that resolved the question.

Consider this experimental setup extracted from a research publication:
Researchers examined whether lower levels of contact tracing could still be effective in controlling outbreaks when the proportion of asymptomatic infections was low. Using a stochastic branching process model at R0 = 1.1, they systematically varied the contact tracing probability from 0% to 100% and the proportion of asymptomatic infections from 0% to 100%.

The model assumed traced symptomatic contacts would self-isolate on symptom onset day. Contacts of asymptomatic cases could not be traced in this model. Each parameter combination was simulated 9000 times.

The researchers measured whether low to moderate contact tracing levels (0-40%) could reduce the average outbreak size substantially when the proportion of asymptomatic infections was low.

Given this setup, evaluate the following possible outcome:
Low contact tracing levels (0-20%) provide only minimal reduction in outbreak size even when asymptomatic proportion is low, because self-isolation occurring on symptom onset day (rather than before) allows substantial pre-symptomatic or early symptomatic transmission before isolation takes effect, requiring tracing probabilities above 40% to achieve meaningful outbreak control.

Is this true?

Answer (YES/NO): NO